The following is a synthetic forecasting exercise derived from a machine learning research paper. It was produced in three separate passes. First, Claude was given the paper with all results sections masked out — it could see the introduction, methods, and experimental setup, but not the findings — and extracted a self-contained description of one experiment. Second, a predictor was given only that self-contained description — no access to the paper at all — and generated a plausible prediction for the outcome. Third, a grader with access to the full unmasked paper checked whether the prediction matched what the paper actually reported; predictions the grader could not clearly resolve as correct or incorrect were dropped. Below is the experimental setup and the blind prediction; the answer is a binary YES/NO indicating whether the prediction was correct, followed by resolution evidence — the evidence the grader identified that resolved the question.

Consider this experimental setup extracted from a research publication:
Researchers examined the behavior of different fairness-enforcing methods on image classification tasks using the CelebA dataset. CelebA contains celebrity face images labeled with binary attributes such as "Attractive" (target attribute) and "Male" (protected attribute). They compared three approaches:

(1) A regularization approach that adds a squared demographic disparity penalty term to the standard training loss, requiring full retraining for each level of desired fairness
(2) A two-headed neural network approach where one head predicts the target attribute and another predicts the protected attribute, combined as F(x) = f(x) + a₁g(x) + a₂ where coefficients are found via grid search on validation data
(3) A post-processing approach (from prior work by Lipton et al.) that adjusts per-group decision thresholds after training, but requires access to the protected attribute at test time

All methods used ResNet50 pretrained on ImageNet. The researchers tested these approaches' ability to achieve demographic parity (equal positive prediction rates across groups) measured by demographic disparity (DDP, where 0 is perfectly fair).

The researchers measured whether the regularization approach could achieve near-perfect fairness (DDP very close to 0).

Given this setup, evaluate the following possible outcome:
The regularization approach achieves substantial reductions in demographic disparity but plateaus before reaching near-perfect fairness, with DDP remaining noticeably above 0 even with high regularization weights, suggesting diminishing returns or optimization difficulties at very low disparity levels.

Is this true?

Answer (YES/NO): YES